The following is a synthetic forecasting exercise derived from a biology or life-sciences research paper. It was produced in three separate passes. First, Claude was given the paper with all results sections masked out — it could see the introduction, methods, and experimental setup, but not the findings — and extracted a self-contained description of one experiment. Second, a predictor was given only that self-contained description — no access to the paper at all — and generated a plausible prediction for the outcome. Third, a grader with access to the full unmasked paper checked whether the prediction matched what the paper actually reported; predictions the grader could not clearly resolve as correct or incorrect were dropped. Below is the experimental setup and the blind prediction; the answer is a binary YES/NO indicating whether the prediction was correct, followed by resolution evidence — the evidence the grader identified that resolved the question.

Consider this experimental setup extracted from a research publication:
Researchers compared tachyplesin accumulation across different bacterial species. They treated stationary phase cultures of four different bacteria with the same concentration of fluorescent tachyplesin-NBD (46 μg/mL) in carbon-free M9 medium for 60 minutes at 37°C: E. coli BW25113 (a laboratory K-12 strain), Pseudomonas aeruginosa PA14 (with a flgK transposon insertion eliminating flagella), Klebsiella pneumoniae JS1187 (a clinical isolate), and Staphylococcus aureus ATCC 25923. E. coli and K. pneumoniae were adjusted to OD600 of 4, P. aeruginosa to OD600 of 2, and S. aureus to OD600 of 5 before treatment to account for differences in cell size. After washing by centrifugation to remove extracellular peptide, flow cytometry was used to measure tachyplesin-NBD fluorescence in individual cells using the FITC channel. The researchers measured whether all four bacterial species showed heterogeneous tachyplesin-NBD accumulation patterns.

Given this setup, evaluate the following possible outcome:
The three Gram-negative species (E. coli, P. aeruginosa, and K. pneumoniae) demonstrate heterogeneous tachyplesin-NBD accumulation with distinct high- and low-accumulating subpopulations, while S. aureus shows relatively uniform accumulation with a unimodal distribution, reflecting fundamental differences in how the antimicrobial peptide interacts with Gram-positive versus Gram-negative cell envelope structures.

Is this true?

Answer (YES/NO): NO